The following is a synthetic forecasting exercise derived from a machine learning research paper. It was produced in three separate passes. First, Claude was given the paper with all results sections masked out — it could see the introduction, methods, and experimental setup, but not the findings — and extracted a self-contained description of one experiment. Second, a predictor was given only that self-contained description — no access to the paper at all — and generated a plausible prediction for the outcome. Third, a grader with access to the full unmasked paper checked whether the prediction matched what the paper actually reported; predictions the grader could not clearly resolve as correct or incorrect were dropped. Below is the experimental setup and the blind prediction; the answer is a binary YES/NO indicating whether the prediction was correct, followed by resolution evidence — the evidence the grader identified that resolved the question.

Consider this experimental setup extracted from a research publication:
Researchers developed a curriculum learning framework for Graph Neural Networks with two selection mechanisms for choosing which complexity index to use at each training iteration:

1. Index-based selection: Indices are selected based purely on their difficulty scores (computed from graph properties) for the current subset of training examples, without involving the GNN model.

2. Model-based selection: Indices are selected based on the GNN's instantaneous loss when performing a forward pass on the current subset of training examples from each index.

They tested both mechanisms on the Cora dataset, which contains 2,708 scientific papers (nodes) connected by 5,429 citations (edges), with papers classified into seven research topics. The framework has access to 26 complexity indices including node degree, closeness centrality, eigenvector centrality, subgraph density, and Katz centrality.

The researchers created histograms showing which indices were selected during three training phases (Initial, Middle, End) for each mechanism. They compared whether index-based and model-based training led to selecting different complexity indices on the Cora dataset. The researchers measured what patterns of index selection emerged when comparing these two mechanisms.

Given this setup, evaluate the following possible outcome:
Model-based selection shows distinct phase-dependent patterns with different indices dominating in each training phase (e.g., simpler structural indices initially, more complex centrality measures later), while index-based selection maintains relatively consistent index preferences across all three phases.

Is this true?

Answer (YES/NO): NO